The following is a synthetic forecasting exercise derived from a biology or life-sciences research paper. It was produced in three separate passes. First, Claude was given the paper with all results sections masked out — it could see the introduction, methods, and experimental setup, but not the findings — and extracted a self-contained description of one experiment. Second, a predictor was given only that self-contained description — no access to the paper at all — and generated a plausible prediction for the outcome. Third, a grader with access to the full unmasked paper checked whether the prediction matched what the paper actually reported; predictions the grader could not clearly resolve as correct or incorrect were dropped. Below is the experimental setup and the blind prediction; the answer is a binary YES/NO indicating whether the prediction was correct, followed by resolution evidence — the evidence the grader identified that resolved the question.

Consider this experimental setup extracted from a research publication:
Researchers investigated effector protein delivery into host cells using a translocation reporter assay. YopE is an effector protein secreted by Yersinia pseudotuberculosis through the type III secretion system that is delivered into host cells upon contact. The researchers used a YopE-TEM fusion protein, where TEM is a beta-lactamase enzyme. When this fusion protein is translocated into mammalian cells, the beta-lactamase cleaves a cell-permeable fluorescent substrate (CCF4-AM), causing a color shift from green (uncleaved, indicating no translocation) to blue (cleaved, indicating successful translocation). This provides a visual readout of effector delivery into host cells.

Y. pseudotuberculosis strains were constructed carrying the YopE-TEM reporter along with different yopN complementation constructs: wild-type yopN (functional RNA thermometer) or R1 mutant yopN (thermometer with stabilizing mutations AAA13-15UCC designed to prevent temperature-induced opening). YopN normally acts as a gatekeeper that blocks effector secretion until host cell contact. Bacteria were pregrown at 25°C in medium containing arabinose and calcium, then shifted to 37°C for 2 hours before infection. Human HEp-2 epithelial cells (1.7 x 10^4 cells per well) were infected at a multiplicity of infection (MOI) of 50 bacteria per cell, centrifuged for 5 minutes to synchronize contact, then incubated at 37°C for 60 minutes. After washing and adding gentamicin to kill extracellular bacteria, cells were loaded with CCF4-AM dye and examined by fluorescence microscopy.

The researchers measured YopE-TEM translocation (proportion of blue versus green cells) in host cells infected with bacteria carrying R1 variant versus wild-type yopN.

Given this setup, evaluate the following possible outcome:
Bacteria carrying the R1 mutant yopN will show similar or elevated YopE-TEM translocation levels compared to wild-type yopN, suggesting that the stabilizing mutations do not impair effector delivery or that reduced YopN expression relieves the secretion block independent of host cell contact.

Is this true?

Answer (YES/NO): NO